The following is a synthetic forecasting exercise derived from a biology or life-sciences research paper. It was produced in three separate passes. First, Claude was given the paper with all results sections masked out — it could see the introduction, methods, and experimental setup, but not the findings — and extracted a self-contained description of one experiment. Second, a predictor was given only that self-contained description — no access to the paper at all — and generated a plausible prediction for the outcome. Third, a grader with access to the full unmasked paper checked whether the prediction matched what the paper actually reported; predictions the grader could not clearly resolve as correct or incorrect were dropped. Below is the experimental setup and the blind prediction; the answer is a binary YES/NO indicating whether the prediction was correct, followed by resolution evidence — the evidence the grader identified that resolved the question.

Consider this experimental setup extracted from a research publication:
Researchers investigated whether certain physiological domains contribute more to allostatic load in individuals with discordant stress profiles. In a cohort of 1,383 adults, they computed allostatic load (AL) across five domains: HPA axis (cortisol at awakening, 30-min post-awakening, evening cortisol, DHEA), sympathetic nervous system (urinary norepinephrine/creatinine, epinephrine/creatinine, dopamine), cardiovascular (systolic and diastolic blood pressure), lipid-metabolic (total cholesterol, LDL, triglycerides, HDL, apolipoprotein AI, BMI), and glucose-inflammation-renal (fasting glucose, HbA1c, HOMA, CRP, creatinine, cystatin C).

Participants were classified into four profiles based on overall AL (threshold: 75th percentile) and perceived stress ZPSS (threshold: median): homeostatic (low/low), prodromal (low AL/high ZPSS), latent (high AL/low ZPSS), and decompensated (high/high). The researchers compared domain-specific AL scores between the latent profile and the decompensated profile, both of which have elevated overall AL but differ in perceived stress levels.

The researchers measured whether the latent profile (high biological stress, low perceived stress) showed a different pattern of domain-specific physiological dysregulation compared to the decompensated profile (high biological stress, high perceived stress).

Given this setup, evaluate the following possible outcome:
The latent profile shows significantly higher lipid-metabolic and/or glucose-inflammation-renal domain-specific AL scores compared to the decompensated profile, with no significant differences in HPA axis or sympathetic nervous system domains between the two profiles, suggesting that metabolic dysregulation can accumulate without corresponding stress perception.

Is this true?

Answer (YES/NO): NO